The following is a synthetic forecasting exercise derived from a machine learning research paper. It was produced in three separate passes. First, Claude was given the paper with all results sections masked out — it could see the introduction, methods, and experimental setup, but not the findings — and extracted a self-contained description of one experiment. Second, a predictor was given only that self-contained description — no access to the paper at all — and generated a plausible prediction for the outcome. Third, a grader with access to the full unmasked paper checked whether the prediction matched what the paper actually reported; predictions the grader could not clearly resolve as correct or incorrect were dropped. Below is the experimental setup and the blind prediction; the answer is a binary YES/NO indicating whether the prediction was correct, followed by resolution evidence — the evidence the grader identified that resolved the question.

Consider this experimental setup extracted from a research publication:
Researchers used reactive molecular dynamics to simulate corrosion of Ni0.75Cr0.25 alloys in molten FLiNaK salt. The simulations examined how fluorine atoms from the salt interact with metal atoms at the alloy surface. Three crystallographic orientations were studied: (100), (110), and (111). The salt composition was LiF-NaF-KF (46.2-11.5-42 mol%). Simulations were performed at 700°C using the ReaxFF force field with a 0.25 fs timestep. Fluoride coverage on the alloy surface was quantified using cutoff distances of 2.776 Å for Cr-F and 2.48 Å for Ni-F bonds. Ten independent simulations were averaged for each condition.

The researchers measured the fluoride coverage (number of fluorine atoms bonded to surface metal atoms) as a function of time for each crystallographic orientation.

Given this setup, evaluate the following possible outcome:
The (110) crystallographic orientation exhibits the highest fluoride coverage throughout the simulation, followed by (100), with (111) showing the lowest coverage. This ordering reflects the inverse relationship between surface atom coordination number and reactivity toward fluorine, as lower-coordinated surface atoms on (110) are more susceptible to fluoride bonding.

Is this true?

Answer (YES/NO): YES